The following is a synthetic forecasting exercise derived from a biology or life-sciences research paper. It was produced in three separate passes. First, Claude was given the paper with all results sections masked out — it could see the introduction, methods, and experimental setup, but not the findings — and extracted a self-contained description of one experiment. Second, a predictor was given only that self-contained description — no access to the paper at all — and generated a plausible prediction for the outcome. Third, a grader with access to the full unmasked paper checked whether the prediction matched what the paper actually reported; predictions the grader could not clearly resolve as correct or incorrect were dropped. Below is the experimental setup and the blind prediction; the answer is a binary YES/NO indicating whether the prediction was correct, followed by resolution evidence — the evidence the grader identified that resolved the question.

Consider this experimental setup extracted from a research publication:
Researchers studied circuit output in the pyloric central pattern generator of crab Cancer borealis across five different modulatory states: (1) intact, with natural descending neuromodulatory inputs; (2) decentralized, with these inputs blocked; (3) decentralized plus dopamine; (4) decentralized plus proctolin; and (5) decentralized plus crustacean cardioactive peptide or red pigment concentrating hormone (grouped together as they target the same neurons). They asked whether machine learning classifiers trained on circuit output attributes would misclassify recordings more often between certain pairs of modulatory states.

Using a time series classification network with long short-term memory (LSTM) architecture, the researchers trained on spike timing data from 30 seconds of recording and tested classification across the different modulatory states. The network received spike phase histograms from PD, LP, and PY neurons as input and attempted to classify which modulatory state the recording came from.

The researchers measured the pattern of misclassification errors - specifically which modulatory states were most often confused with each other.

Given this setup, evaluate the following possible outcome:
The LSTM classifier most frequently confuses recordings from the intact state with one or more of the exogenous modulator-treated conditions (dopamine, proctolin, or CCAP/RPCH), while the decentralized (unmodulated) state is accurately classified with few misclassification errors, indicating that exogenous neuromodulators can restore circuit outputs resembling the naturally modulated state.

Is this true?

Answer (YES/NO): NO